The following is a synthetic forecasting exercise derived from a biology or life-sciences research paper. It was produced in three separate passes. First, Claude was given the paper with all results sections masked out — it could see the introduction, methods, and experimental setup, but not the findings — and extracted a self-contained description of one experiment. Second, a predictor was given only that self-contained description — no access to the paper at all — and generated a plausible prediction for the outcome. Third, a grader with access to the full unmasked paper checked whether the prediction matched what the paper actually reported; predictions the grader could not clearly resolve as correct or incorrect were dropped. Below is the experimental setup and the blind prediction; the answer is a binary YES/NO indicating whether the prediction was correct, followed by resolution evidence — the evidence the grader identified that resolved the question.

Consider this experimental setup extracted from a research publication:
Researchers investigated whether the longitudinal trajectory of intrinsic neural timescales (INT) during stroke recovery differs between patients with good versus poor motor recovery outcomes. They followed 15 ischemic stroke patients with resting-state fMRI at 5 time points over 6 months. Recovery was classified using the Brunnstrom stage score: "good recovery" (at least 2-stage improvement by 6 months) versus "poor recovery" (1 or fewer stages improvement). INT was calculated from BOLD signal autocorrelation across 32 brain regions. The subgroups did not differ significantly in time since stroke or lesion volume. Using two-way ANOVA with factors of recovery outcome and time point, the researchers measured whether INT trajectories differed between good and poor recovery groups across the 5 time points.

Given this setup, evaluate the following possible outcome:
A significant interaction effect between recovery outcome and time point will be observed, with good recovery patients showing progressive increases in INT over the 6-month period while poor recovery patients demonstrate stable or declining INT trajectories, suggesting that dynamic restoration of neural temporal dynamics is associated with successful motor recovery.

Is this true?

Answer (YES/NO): NO